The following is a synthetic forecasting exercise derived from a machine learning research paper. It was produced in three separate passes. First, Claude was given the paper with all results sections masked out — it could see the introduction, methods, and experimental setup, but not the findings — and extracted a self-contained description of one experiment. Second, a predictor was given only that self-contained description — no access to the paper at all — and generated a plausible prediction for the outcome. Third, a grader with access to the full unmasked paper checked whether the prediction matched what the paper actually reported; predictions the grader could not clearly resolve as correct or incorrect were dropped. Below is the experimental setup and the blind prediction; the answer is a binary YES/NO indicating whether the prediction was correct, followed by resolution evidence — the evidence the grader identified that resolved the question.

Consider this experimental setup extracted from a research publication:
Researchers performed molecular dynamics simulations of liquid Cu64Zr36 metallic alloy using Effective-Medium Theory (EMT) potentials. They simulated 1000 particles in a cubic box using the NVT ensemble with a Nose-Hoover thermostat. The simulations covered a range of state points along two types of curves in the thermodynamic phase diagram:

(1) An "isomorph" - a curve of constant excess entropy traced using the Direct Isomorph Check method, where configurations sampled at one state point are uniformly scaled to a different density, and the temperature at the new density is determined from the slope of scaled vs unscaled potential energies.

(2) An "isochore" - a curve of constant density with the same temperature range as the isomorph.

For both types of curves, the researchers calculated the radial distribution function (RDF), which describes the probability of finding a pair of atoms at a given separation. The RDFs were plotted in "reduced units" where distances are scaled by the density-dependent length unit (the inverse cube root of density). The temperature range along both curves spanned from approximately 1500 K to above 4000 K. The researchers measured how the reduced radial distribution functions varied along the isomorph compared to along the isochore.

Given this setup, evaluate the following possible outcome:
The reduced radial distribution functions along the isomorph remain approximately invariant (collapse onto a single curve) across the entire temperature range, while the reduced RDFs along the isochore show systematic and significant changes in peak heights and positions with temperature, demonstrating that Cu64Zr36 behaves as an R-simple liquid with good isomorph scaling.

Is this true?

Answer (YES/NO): YES